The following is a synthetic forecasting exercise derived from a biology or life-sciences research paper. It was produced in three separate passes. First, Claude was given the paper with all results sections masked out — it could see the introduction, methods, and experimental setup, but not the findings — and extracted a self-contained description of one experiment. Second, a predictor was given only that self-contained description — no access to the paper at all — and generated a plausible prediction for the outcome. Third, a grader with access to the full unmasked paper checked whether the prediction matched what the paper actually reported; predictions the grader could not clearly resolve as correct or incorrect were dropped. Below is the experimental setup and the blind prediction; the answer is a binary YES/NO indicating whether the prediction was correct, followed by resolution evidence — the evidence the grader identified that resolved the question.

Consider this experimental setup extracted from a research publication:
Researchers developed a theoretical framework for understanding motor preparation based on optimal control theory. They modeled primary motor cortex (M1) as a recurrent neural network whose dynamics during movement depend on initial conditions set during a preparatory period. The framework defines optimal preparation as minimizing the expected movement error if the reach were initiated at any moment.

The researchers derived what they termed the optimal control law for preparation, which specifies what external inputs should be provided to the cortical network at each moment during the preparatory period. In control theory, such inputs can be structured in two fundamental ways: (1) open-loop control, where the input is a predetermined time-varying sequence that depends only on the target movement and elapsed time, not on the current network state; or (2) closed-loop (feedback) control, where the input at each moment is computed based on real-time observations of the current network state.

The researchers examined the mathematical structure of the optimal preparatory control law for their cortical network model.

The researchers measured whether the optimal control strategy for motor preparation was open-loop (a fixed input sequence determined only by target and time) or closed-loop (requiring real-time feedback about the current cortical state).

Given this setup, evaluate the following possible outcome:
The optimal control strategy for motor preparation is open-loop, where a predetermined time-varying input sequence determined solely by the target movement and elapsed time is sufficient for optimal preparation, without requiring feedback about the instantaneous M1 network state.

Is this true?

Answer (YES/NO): NO